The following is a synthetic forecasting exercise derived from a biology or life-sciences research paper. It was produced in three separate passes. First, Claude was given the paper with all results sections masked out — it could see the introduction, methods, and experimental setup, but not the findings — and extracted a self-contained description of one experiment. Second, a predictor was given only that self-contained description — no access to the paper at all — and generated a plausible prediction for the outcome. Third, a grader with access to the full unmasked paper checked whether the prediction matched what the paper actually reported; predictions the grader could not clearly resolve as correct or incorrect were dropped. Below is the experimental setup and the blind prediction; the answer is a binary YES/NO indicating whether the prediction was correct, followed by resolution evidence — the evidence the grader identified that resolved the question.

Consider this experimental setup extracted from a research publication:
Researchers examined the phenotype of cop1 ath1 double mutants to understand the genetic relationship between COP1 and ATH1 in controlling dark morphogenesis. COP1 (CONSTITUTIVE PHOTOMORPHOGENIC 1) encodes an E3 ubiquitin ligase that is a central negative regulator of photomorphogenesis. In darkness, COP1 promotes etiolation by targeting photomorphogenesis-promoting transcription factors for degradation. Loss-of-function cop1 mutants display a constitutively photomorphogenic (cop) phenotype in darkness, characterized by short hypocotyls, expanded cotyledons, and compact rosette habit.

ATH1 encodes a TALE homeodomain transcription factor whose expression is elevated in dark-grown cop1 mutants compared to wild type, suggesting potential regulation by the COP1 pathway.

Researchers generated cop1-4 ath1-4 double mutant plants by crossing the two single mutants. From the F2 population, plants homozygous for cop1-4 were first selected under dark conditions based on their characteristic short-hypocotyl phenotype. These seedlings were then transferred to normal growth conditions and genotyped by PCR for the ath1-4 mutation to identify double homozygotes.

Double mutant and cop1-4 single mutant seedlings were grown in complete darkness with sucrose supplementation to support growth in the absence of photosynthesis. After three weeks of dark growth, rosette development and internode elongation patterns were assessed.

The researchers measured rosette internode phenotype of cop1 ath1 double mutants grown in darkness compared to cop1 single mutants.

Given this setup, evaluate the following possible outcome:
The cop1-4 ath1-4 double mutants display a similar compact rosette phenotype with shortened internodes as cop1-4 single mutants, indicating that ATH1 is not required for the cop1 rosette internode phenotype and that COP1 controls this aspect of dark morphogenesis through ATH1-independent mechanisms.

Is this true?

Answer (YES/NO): NO